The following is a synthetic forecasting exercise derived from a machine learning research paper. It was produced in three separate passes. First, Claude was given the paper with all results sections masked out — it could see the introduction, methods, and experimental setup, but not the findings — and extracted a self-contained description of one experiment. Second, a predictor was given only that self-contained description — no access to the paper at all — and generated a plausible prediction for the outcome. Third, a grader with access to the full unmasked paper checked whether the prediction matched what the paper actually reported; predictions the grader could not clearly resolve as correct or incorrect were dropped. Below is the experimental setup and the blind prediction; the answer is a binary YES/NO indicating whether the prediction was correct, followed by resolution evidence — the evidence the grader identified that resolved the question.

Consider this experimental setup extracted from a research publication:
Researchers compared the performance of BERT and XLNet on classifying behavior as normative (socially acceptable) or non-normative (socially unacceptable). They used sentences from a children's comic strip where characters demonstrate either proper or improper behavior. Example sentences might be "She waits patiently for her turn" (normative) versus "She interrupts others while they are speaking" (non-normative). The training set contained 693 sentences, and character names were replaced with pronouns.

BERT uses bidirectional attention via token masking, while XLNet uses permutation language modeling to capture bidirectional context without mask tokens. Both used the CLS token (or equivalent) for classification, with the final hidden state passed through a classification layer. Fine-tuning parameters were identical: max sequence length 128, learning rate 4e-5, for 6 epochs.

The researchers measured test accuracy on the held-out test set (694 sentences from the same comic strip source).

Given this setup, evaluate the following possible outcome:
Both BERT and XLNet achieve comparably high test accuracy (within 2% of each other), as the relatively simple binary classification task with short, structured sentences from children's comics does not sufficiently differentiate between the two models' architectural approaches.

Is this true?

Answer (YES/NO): NO